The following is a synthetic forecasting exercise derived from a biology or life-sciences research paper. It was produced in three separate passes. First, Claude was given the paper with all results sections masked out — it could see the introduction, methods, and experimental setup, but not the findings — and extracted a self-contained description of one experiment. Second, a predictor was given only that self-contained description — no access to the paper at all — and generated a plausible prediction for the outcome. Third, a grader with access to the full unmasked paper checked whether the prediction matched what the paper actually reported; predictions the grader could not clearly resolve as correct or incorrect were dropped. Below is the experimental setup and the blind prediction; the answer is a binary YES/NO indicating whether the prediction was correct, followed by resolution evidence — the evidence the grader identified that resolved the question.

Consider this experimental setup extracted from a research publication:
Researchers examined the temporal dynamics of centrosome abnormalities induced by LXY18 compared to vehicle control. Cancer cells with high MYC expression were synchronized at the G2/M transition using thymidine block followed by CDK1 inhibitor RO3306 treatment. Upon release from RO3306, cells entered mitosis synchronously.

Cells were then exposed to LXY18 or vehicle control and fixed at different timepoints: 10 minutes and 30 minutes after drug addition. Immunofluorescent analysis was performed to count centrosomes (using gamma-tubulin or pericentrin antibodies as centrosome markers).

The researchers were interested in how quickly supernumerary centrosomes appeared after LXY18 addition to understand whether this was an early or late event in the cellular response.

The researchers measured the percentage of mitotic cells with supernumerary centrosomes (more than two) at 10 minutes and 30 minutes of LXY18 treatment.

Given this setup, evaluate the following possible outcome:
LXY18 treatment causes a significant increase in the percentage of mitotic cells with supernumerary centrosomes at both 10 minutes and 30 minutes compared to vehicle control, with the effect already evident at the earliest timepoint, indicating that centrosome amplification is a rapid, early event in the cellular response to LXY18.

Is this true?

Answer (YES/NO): YES